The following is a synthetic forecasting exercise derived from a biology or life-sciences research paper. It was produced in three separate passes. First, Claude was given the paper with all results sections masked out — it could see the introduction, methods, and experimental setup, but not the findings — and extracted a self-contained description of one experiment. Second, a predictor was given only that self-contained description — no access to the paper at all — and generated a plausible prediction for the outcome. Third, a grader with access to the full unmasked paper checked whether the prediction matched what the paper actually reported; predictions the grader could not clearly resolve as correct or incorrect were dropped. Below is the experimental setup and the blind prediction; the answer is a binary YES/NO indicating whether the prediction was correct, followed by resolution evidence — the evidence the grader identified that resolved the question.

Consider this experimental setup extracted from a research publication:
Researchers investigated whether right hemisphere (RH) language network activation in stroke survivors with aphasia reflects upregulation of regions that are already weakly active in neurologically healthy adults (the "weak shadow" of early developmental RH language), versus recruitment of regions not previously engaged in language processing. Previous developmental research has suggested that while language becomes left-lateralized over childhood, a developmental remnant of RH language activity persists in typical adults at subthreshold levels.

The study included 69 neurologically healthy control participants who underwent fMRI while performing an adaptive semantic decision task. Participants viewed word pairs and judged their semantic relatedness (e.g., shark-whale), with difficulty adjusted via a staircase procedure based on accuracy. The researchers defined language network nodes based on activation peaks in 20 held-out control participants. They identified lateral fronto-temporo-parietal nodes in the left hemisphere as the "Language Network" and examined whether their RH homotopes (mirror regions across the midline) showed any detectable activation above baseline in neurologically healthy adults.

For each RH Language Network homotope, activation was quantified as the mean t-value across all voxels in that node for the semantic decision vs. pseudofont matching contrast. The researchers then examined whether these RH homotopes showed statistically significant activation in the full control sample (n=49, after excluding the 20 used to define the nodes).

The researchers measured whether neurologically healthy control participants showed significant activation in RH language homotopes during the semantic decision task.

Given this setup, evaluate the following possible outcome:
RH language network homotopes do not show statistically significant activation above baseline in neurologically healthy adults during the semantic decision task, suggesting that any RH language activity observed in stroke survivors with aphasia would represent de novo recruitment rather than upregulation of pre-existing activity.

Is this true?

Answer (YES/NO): NO